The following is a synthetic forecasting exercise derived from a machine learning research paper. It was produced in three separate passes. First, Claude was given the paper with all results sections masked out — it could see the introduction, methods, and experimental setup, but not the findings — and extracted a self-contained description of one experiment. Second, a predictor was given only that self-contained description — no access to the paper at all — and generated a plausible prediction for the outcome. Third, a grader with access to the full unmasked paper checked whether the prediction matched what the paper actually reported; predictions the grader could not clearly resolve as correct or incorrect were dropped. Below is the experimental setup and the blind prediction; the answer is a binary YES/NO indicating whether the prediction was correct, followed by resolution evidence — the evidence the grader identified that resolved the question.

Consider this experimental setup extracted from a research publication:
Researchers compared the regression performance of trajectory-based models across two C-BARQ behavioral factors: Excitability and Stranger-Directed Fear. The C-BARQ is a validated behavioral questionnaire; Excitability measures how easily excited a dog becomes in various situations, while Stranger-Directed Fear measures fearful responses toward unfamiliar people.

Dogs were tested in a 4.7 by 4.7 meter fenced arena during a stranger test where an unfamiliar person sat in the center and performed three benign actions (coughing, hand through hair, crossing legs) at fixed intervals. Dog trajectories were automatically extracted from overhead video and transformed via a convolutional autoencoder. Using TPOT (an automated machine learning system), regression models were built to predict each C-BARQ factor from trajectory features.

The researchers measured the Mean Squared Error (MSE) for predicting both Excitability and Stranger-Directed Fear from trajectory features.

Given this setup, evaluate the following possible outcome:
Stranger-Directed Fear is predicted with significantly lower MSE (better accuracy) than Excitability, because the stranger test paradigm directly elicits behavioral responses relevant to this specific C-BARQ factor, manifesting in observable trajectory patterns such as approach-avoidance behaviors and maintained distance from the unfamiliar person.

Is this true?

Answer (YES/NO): NO